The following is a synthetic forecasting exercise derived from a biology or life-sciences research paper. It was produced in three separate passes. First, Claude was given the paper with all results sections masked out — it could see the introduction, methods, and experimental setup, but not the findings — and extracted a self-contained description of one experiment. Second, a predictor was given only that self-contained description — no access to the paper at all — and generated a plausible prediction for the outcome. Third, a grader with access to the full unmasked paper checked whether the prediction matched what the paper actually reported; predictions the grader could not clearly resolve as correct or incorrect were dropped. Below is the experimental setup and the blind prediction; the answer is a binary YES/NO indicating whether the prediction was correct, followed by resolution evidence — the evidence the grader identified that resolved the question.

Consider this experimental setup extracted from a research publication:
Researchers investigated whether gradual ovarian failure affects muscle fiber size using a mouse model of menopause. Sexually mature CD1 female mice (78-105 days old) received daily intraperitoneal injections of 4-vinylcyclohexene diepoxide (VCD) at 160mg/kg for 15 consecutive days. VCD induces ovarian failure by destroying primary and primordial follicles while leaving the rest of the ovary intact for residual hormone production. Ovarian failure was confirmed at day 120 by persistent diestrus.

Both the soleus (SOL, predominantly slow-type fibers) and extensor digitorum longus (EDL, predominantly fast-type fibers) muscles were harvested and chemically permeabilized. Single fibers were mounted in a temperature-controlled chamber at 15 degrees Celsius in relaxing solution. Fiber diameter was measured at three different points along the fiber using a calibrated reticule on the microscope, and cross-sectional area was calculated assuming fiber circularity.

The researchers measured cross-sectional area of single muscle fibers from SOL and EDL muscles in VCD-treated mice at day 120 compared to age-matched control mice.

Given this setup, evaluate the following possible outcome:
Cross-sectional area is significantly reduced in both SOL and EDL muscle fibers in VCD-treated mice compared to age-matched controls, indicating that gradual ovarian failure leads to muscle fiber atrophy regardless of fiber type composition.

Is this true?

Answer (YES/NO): NO